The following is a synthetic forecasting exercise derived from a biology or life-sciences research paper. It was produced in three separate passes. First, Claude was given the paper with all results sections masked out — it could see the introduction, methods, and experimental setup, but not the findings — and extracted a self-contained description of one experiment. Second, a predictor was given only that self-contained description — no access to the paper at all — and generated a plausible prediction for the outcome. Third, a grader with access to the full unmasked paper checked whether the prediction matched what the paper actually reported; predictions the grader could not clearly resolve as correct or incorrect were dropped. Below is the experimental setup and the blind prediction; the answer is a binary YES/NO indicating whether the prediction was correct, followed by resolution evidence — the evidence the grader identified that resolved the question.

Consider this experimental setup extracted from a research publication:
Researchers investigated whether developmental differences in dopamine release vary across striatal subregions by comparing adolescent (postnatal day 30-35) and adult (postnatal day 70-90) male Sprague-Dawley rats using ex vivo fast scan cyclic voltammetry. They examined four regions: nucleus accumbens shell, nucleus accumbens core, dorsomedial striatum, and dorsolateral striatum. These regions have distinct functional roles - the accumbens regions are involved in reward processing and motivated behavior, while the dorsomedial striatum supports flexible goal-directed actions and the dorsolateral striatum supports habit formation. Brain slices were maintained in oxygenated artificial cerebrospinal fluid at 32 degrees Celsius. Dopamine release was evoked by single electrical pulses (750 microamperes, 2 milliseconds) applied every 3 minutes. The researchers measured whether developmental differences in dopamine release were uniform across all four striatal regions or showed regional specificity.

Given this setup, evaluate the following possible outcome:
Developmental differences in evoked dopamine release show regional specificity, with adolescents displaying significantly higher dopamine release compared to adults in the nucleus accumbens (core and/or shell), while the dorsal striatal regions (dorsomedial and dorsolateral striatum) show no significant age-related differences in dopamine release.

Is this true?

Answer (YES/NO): NO